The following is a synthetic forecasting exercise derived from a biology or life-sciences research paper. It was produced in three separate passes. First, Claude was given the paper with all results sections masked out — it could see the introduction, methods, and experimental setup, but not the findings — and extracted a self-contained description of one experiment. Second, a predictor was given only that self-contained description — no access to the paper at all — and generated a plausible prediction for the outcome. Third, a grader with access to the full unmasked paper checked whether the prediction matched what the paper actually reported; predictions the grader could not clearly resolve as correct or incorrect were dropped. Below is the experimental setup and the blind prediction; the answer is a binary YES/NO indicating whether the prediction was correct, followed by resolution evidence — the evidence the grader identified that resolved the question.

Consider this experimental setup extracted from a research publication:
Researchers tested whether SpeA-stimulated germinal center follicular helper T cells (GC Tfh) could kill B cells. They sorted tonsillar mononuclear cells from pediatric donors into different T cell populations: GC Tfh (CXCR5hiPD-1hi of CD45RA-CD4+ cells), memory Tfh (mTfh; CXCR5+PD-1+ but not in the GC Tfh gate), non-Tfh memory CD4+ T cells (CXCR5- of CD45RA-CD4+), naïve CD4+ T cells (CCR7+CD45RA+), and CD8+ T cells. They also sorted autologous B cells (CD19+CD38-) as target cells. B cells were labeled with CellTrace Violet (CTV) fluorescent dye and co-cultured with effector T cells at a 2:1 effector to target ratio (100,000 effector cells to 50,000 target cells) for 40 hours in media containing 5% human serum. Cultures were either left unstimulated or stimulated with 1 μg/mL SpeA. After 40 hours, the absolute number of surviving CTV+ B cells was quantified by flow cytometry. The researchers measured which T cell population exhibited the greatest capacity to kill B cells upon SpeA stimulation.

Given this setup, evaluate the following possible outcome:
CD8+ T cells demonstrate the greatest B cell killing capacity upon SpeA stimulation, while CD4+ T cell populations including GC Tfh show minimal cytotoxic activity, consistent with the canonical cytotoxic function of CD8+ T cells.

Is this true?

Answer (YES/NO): NO